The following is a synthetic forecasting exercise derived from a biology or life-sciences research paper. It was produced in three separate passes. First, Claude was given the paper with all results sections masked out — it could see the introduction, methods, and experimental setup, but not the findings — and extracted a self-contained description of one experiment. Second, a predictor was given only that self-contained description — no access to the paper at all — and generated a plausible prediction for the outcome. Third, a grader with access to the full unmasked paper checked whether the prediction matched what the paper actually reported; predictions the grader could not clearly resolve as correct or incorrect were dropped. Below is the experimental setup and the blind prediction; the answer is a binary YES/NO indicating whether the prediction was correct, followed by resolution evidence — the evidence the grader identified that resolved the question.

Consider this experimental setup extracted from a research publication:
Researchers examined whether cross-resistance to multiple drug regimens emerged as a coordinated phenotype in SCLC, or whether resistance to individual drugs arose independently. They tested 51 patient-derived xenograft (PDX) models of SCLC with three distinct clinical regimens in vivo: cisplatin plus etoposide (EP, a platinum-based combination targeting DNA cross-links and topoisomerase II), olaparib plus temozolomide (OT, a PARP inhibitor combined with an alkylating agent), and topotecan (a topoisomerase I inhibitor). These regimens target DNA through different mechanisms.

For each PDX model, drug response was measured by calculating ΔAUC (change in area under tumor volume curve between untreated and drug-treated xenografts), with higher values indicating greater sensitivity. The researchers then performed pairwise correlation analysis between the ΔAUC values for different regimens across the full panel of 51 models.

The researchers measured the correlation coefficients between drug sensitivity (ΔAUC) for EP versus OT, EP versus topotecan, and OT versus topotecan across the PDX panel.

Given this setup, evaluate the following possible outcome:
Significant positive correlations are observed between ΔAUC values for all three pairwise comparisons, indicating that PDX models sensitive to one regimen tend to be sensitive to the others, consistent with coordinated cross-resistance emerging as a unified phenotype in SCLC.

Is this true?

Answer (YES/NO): YES